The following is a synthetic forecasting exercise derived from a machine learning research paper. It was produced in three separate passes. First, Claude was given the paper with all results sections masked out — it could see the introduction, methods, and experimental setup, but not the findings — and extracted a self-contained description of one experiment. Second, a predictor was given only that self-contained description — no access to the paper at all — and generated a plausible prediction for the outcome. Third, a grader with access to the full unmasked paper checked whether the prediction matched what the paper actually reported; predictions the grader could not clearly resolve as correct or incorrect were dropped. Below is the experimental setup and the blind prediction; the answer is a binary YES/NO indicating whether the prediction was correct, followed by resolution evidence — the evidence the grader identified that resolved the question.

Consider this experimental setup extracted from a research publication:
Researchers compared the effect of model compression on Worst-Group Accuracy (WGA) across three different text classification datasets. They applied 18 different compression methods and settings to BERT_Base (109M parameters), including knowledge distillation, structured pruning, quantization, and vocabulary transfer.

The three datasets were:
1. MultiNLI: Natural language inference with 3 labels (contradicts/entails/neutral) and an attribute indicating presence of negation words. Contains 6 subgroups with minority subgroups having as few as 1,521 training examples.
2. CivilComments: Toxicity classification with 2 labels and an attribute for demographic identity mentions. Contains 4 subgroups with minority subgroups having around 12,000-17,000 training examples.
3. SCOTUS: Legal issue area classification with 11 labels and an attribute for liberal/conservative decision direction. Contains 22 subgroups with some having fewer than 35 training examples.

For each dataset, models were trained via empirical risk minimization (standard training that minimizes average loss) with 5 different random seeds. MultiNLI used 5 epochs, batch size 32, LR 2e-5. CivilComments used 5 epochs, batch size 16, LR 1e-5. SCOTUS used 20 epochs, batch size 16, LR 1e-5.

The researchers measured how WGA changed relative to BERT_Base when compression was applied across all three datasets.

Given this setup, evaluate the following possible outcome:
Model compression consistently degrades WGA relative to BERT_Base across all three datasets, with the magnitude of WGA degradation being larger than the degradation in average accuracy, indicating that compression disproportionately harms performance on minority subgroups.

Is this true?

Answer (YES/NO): NO